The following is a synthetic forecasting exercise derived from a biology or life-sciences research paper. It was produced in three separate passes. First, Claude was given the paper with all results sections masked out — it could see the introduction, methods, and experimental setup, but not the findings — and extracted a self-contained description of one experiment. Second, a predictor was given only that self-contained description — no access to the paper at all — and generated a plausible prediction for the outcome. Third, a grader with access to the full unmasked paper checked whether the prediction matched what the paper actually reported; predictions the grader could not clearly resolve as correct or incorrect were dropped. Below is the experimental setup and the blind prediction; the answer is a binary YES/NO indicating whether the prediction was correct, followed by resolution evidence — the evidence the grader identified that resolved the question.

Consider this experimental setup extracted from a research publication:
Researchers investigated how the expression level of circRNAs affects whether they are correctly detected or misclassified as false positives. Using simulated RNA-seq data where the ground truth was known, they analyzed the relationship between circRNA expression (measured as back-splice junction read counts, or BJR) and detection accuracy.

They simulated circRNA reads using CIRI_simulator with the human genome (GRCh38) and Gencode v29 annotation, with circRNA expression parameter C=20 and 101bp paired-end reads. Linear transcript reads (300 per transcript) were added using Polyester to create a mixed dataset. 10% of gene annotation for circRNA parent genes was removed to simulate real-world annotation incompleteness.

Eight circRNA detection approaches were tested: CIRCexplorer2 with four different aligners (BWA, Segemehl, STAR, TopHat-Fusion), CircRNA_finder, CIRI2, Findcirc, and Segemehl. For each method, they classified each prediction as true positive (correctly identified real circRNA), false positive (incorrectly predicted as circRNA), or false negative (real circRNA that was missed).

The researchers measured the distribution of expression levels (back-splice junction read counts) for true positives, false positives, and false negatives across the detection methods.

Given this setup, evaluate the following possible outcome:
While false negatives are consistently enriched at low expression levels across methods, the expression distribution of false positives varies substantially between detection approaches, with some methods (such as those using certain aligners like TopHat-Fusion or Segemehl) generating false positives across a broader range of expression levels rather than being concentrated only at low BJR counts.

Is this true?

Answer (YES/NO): NO